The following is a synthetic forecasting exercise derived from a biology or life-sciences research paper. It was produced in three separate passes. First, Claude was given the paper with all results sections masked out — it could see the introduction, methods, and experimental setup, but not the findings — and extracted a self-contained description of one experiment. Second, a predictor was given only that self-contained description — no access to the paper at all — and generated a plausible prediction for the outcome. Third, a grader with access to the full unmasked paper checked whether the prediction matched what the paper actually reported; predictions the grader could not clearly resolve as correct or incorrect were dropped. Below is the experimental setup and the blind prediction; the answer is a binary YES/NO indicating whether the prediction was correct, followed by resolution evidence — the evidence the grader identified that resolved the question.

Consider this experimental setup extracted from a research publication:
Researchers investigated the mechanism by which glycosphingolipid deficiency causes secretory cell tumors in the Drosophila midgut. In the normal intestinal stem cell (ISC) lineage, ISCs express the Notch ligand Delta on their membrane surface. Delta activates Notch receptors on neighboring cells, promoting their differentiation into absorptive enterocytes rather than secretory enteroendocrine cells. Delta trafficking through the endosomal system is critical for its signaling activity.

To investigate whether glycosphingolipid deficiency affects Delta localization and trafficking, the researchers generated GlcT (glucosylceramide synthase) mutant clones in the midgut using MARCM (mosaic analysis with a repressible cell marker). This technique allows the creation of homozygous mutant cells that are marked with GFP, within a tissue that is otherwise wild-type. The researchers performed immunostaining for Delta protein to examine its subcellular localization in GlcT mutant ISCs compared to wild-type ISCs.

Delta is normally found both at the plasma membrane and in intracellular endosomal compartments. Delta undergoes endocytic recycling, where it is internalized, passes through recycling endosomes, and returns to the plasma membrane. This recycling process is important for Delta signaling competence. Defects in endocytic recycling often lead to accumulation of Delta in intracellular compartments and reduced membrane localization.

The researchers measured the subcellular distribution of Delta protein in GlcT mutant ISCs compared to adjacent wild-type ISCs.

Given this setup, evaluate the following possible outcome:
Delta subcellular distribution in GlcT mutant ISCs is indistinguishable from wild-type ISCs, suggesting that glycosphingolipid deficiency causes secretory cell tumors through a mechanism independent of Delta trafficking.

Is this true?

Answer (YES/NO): NO